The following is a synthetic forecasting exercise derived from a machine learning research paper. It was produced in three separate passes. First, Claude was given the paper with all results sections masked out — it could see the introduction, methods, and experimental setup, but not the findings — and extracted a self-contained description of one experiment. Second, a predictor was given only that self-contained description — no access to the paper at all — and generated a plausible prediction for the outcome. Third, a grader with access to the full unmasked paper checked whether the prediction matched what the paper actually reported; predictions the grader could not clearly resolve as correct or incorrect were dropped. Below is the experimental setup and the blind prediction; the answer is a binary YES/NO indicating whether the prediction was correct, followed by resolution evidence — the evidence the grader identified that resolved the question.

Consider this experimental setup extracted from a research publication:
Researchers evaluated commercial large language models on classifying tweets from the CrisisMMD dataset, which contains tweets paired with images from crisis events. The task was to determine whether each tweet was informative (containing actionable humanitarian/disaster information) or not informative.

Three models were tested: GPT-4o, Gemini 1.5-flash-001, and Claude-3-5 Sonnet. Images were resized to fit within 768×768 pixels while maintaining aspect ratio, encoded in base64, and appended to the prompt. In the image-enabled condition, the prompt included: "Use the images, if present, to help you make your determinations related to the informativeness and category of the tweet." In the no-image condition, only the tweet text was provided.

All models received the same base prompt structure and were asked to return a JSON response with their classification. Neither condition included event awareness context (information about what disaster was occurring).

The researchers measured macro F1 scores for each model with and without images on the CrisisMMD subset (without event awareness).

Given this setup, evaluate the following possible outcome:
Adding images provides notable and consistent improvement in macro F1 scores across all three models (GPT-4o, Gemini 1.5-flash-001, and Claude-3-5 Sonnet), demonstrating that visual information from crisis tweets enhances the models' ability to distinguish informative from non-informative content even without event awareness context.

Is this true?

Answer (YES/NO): NO